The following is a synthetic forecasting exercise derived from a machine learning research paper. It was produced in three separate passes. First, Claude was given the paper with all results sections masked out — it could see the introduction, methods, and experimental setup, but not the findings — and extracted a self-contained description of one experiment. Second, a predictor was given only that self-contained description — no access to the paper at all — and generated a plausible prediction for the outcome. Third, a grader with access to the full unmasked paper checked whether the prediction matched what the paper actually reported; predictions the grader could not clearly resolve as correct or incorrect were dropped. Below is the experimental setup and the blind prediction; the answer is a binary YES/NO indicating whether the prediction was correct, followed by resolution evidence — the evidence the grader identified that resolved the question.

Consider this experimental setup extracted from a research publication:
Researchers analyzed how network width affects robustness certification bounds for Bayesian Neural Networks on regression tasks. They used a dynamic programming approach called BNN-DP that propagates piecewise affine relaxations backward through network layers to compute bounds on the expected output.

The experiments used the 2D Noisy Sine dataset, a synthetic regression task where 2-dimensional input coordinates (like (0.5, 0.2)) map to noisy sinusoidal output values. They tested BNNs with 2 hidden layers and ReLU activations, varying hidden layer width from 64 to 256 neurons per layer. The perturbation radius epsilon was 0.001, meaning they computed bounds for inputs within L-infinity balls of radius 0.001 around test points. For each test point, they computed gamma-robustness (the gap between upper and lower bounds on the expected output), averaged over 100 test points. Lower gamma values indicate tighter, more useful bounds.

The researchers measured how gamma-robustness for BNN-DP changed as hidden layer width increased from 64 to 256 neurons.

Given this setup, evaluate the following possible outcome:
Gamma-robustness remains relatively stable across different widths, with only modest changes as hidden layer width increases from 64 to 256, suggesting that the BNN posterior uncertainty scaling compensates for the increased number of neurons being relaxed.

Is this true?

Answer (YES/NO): NO